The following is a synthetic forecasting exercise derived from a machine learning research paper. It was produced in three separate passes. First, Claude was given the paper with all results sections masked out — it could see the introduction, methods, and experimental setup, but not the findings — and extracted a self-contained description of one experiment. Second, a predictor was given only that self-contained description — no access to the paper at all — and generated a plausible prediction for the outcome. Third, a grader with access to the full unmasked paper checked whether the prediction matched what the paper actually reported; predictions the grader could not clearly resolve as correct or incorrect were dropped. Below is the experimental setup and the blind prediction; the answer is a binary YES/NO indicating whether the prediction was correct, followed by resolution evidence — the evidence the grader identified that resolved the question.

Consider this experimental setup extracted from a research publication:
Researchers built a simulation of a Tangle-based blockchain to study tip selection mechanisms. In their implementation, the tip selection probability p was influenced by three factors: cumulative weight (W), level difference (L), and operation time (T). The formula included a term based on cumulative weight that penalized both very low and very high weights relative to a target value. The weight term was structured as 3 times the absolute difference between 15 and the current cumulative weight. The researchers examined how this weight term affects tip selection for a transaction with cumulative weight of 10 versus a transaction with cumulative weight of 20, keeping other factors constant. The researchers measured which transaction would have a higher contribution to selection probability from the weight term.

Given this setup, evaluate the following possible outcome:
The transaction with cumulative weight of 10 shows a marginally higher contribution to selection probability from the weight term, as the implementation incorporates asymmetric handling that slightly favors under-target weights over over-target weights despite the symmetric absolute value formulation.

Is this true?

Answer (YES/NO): NO